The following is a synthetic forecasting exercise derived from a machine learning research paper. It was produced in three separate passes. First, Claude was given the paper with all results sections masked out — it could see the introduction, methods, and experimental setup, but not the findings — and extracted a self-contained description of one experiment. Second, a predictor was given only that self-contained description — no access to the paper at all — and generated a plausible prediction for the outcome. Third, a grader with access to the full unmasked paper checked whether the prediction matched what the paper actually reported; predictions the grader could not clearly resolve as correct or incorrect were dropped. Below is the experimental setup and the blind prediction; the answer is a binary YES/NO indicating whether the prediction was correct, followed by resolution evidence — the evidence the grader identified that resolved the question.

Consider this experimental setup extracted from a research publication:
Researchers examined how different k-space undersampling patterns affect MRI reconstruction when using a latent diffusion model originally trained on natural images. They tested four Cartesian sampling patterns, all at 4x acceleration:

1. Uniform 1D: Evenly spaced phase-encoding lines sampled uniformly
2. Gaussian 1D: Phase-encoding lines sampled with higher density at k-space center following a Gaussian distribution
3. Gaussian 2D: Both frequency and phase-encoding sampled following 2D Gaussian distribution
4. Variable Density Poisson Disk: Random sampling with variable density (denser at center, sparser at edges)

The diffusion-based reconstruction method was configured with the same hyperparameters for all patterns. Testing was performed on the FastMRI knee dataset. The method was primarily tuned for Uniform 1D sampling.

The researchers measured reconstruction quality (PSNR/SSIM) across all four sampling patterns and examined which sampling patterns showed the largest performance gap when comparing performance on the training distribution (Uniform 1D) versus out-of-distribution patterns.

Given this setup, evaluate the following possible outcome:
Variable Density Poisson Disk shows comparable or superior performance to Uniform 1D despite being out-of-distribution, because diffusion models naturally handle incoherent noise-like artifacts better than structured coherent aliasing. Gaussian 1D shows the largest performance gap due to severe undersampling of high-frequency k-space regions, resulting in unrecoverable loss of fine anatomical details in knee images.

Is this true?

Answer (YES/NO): NO